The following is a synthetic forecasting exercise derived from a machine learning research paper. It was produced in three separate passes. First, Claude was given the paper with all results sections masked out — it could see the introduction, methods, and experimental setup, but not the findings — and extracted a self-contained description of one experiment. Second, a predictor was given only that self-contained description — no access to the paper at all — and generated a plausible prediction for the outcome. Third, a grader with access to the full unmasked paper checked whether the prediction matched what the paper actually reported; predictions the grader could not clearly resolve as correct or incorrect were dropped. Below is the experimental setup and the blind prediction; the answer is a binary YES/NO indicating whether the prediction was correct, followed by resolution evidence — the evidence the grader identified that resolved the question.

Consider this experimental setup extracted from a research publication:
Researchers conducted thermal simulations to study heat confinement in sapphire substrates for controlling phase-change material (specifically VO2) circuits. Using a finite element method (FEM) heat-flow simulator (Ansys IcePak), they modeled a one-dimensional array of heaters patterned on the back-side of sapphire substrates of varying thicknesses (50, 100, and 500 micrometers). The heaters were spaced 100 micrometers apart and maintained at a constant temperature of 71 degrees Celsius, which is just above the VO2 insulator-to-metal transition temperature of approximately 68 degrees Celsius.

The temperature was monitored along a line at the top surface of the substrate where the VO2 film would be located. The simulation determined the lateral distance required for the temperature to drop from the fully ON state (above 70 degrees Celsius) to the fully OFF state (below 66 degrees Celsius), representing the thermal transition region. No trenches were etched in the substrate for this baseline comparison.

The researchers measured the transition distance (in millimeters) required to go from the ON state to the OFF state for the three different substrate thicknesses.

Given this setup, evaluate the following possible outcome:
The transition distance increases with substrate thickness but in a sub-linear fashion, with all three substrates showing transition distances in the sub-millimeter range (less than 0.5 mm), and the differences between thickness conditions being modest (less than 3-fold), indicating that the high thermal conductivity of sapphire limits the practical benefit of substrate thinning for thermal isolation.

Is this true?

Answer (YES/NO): NO